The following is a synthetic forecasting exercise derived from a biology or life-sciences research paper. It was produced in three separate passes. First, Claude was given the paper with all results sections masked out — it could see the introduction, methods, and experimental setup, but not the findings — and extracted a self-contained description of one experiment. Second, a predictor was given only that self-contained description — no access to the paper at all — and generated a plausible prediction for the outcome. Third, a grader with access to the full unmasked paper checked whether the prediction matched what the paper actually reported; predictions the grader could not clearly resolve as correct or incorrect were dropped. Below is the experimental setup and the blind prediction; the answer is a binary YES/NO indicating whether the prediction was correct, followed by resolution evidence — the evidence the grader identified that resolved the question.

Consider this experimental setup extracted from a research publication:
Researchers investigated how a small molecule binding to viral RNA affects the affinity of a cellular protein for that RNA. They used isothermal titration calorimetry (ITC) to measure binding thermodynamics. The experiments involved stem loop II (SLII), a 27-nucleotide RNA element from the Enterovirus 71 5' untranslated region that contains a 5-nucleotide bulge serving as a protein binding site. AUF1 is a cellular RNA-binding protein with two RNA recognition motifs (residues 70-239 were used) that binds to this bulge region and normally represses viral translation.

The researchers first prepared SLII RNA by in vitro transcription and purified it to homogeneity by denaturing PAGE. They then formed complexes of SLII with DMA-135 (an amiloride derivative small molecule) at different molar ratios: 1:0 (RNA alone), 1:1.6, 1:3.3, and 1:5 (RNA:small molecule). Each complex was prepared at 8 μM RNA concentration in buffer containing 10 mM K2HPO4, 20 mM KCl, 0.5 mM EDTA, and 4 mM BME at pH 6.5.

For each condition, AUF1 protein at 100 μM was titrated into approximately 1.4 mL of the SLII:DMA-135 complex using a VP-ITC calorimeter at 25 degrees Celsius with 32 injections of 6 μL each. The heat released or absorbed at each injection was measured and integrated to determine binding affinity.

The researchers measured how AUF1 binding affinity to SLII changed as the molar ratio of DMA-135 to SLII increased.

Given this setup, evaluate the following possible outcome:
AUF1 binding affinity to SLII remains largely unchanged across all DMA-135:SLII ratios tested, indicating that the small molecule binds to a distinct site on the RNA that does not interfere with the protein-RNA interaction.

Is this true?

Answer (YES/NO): NO